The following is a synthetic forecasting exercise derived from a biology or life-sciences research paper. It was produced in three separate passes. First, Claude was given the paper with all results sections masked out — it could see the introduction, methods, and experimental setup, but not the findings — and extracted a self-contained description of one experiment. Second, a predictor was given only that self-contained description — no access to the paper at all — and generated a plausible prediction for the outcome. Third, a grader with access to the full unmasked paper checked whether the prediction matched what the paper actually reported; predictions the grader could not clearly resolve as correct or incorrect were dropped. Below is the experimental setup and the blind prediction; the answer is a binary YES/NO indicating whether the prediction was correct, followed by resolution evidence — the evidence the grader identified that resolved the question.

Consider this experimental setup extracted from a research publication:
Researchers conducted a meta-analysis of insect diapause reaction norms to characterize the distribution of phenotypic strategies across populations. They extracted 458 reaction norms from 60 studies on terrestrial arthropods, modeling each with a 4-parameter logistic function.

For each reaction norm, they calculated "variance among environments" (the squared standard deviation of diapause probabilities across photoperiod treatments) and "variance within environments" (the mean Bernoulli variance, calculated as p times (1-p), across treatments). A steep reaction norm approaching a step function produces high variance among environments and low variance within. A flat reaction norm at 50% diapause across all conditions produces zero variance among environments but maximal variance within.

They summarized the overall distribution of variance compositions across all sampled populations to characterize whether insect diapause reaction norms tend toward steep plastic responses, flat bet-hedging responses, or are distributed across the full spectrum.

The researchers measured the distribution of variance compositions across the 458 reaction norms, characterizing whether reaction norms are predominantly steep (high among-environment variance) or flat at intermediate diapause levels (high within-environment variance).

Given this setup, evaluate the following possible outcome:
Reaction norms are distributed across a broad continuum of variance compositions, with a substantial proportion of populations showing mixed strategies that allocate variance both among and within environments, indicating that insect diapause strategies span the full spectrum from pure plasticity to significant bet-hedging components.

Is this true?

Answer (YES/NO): NO